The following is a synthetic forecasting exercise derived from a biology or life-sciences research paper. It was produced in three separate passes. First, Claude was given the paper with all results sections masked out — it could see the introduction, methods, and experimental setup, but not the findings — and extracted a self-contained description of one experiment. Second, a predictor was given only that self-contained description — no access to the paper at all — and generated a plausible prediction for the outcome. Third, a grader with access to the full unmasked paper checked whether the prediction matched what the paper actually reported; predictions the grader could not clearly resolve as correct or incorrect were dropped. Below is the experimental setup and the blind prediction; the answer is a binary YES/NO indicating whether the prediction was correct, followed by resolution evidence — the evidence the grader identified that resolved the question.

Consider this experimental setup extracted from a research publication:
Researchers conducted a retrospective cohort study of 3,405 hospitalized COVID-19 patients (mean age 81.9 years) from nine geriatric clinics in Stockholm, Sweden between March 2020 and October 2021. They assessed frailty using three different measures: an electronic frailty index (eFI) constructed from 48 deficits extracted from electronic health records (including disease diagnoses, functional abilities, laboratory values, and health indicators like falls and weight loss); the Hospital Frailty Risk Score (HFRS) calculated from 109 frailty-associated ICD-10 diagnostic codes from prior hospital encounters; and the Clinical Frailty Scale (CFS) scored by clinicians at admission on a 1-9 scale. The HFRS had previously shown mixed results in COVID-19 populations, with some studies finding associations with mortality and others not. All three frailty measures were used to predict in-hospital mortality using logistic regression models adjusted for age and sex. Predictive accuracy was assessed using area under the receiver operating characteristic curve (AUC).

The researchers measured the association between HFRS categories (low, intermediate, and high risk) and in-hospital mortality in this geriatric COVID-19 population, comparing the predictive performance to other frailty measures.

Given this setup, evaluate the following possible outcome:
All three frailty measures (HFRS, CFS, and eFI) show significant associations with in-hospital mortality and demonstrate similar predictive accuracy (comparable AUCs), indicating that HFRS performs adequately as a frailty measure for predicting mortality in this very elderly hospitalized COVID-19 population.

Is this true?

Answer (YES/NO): NO